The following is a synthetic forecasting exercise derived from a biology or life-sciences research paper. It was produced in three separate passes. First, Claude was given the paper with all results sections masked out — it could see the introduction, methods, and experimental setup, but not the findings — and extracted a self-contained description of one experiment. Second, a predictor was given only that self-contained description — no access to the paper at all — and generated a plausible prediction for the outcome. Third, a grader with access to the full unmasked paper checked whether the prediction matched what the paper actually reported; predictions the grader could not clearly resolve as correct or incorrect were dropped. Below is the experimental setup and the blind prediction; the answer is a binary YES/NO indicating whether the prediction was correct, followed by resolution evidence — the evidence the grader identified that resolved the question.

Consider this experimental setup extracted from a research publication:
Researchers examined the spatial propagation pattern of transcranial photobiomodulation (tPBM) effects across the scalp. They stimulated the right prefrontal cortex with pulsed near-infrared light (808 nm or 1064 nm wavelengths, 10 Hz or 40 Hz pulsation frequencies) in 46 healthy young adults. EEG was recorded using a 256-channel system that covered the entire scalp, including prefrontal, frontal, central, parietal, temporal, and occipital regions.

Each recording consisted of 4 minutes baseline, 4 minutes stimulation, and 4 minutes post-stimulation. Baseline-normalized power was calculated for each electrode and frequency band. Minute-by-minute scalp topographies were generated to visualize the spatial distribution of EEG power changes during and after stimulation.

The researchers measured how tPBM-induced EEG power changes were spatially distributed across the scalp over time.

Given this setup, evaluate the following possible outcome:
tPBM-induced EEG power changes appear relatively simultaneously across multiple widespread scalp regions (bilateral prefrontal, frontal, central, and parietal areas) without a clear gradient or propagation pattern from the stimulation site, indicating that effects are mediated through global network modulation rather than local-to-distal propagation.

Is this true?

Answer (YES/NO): NO